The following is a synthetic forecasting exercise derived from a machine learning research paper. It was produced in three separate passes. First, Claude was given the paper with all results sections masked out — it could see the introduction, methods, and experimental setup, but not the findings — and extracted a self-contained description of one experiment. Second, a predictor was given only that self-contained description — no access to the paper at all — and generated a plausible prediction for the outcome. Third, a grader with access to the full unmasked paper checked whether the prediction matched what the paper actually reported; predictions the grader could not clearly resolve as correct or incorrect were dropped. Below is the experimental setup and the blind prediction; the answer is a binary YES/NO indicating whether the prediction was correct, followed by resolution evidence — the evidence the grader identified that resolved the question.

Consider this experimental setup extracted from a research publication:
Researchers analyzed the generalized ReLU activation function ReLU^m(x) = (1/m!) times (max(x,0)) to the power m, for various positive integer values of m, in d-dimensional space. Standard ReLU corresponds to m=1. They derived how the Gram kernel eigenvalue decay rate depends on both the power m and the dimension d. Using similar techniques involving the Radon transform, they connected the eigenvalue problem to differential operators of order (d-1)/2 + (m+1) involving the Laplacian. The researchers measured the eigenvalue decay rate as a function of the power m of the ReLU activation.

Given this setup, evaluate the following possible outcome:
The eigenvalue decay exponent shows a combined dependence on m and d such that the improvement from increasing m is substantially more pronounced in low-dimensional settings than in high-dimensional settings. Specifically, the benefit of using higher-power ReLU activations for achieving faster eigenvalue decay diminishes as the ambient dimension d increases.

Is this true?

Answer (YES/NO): YES